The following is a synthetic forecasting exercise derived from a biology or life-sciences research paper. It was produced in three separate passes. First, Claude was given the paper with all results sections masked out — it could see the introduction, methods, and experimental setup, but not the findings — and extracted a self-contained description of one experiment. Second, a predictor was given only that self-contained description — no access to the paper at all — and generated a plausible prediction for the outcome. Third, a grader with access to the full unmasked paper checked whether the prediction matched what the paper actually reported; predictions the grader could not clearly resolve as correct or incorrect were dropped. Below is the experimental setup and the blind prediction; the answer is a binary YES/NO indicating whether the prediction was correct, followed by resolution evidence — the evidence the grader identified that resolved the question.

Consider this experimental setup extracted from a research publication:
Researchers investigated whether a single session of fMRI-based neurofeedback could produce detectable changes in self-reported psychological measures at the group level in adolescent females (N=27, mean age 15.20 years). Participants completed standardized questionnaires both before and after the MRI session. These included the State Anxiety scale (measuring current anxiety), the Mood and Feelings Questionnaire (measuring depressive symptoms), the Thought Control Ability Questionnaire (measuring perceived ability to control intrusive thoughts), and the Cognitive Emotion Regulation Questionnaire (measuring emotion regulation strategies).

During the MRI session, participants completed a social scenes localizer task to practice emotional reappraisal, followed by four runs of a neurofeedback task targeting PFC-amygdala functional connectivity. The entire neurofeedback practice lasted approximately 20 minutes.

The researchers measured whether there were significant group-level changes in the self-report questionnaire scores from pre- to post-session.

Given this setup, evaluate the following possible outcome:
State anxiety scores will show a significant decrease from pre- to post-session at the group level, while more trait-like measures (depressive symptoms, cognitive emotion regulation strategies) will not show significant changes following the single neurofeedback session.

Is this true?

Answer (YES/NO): NO